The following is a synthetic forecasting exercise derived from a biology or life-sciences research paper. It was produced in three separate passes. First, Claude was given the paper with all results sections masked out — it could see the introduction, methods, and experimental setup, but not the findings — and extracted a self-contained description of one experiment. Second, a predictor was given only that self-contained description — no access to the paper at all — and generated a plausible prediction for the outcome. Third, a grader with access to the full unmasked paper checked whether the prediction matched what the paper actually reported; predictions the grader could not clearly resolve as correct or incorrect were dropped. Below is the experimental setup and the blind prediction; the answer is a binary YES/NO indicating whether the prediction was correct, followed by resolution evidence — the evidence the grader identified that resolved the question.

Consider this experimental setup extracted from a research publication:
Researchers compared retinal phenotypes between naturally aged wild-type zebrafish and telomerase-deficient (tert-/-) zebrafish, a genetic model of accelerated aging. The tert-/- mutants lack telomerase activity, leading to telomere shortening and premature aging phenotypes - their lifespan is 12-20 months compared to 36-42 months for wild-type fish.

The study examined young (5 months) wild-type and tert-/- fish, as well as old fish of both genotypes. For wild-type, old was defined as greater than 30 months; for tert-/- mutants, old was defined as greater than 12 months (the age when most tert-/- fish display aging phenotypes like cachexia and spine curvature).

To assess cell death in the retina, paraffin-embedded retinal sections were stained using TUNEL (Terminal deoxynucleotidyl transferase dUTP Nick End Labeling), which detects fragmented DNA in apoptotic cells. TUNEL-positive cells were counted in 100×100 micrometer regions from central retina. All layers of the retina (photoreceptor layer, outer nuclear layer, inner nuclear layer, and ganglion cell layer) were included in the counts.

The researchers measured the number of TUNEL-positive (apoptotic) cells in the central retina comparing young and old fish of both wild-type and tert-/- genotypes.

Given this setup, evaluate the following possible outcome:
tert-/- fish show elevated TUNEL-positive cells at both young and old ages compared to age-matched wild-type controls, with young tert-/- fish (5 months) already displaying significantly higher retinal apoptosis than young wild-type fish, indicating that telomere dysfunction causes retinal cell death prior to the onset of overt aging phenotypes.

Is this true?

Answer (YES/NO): NO